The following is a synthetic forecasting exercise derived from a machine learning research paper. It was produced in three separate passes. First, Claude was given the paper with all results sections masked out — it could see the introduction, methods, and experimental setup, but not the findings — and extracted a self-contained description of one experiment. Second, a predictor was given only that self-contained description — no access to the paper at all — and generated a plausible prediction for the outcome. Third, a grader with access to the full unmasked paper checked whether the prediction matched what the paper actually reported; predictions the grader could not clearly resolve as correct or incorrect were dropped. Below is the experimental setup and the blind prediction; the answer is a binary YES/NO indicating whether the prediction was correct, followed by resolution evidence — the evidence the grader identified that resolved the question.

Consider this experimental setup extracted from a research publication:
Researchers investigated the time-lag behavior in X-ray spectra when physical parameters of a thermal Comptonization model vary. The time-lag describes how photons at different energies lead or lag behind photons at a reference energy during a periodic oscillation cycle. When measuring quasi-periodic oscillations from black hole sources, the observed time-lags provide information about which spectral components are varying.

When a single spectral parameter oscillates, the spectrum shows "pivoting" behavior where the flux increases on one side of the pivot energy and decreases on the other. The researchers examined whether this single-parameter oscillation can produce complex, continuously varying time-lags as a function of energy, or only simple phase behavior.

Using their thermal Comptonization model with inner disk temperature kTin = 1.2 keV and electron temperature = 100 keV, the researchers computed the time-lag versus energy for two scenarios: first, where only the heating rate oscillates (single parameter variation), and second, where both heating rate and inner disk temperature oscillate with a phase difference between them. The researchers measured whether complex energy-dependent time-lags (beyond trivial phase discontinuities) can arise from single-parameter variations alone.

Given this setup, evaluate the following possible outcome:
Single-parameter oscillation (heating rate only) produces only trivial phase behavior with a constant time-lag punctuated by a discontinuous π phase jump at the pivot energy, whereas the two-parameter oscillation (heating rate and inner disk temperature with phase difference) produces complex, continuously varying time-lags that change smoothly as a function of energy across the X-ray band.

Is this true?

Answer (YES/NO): YES